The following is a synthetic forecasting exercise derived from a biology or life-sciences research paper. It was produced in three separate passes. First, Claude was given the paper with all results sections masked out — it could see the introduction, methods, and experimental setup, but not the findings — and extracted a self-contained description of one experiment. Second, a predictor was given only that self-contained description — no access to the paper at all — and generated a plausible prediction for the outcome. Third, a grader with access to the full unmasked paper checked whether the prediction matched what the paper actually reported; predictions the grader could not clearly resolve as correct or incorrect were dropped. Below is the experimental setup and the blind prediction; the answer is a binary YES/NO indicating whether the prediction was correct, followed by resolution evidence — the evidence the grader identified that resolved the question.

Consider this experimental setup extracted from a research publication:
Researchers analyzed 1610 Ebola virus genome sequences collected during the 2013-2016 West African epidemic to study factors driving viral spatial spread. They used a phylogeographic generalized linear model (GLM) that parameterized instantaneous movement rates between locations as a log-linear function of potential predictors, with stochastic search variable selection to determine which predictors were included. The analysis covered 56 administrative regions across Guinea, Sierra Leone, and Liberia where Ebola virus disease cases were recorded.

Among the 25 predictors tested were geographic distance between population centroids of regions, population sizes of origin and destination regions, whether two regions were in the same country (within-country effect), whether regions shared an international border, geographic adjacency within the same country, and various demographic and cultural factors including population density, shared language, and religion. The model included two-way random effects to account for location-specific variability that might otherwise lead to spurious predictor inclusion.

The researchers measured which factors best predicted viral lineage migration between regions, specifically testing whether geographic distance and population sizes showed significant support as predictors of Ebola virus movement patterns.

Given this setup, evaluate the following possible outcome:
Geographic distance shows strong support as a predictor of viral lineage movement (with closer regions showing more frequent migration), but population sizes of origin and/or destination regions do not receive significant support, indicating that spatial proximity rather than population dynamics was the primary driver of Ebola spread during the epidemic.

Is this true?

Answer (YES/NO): NO